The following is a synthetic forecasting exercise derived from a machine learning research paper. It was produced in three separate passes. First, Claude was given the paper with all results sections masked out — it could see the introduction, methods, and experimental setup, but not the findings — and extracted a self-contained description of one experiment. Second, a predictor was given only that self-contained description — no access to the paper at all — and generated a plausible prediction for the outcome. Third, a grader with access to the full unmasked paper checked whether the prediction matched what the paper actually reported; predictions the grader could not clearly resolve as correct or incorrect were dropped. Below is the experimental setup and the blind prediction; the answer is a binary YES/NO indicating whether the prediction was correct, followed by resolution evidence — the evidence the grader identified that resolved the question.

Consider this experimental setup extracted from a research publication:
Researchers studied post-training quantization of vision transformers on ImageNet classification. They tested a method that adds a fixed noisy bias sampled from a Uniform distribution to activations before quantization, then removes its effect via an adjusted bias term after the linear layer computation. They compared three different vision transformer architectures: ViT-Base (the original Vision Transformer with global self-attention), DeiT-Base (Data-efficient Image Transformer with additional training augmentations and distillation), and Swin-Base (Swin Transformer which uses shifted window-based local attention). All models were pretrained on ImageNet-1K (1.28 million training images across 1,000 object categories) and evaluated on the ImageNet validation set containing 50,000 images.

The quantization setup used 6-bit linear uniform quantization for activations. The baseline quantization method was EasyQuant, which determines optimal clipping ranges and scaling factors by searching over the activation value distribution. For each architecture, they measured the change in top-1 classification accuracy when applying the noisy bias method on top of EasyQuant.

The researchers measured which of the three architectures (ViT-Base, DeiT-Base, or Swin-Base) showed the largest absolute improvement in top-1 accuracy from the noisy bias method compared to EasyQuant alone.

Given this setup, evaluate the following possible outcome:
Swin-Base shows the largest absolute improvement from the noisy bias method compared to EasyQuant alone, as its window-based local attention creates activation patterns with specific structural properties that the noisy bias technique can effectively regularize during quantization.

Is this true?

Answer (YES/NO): NO